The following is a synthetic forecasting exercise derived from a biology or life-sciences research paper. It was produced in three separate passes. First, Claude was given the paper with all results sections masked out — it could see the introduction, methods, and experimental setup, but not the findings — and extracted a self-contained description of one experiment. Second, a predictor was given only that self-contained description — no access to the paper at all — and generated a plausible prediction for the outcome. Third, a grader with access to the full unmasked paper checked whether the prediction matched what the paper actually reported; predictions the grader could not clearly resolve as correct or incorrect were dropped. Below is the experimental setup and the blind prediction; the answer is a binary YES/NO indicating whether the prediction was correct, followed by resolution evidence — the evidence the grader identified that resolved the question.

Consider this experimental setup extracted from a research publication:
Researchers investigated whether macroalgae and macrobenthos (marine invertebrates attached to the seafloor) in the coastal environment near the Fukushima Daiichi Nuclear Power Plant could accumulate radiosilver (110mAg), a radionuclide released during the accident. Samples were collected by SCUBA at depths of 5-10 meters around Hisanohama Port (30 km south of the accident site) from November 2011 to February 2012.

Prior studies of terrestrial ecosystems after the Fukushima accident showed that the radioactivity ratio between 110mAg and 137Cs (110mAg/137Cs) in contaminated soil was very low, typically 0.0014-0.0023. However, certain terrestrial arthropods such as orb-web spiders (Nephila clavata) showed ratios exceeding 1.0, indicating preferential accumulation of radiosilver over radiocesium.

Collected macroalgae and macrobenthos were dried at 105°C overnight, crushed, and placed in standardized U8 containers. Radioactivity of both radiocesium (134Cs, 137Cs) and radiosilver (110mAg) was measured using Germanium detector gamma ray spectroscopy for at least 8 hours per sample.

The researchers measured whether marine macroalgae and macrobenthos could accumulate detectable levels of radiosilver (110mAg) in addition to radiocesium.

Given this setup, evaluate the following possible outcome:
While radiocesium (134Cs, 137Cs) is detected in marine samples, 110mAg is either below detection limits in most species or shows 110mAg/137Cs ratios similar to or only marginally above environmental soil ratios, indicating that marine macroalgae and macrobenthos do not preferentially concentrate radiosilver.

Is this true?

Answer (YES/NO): NO